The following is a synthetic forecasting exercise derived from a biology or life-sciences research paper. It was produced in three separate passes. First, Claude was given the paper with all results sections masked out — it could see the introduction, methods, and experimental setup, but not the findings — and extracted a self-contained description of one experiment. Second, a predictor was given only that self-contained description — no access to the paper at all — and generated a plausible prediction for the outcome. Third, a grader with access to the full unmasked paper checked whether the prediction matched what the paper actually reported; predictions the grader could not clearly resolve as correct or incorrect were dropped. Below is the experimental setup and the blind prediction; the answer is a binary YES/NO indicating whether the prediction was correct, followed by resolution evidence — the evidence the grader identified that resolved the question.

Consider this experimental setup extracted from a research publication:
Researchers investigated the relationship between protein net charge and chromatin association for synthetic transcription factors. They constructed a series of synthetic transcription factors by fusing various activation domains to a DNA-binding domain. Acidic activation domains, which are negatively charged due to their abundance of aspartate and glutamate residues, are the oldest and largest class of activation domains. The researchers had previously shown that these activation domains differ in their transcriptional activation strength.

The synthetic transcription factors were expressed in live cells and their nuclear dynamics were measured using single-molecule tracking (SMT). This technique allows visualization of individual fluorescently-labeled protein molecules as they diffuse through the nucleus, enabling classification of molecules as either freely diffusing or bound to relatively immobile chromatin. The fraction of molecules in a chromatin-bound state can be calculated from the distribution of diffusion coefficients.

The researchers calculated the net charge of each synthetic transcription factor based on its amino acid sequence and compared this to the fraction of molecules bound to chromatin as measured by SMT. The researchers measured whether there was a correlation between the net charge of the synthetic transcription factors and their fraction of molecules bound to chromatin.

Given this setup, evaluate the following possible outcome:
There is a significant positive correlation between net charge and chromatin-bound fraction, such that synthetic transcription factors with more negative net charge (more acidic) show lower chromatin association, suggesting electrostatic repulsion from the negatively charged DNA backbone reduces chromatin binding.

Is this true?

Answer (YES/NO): NO